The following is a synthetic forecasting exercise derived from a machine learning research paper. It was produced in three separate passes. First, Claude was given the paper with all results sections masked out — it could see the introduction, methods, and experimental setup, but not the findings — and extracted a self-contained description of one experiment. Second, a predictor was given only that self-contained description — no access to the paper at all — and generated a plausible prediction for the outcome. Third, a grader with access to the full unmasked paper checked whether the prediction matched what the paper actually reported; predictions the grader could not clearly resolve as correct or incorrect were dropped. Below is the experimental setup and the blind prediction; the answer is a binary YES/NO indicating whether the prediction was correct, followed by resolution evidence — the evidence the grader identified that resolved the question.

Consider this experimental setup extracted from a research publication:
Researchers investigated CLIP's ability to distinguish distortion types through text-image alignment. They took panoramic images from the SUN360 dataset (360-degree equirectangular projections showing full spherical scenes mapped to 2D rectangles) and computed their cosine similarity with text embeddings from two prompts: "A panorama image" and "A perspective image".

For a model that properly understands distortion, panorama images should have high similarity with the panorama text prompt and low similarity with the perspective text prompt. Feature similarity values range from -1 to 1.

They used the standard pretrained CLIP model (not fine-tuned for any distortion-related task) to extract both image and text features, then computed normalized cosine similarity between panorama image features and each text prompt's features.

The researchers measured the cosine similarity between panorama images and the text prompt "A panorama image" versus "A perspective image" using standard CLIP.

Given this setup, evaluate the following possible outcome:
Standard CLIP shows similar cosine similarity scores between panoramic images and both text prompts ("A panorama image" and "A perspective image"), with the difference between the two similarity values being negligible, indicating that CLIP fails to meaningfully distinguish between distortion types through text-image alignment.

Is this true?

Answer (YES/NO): YES